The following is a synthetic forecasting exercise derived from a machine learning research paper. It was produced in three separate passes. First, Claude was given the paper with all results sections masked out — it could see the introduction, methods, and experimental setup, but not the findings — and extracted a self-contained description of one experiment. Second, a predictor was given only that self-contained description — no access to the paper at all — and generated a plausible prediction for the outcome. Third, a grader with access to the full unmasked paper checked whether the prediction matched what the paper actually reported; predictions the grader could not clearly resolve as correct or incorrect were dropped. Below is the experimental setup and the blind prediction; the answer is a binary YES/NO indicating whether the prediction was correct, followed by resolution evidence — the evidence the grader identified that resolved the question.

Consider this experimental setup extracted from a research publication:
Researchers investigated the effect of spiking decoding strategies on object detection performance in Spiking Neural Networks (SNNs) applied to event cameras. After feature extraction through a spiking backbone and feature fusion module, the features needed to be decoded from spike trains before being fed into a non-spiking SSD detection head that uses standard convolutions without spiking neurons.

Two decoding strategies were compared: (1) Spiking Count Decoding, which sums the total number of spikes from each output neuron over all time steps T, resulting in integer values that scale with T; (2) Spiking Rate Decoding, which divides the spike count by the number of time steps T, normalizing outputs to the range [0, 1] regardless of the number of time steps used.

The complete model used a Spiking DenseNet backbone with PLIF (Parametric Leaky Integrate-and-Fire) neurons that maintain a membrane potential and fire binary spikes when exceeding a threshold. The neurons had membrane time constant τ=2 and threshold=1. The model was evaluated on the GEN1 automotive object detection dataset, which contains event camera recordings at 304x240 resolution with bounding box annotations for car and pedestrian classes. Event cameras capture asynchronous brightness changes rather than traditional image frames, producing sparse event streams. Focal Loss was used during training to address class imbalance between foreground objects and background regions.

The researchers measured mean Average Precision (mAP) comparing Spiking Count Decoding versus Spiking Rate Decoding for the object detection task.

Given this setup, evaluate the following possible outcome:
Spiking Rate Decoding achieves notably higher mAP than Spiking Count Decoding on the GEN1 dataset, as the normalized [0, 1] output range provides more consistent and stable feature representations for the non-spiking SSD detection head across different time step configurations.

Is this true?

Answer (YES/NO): YES